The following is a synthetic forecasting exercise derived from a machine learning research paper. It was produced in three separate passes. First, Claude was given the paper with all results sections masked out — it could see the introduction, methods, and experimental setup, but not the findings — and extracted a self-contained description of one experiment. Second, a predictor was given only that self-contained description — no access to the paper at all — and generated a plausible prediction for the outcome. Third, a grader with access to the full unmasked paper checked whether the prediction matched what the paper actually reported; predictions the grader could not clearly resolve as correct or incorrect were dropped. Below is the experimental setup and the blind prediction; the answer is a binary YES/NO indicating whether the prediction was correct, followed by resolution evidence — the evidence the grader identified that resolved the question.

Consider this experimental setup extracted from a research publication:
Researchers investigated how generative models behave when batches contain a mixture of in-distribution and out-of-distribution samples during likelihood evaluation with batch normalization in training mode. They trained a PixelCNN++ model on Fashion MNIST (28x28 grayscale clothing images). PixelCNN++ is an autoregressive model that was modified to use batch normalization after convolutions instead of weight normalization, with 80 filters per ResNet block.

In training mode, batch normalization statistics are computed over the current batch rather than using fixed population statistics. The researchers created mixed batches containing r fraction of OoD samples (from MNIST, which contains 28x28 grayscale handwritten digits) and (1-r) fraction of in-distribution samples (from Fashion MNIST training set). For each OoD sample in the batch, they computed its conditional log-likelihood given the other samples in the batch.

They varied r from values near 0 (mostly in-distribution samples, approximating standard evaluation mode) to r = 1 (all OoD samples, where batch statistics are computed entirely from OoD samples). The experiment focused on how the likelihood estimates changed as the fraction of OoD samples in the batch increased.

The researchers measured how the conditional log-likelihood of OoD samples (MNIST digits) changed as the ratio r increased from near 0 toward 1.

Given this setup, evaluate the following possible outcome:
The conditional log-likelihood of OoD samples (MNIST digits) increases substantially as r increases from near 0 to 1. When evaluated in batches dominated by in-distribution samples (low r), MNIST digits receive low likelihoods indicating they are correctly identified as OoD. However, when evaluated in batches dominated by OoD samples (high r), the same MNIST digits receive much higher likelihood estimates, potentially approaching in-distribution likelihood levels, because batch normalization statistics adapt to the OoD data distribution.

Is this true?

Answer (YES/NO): NO